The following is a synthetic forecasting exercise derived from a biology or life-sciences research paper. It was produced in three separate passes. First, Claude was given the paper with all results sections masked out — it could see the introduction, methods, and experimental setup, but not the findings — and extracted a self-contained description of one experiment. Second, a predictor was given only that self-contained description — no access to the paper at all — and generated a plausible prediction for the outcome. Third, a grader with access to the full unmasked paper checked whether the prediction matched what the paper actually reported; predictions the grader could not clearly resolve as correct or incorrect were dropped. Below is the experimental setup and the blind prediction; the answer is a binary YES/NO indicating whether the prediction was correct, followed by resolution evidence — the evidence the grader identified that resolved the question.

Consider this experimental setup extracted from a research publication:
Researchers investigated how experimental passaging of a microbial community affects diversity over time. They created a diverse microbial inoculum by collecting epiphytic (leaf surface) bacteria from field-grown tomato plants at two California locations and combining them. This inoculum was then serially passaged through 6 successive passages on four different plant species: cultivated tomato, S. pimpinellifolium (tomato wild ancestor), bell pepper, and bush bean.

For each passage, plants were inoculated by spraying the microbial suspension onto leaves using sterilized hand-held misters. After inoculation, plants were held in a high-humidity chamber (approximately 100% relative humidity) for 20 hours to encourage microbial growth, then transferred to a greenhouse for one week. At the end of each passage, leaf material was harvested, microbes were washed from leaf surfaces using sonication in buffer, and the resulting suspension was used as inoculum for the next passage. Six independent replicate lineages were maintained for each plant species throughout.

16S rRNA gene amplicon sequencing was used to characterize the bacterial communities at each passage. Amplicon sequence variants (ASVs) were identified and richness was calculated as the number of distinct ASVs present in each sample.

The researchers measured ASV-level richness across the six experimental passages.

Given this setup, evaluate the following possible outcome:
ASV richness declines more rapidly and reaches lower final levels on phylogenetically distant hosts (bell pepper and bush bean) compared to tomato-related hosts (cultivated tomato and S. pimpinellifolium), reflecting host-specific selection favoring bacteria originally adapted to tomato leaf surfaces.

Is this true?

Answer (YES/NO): NO